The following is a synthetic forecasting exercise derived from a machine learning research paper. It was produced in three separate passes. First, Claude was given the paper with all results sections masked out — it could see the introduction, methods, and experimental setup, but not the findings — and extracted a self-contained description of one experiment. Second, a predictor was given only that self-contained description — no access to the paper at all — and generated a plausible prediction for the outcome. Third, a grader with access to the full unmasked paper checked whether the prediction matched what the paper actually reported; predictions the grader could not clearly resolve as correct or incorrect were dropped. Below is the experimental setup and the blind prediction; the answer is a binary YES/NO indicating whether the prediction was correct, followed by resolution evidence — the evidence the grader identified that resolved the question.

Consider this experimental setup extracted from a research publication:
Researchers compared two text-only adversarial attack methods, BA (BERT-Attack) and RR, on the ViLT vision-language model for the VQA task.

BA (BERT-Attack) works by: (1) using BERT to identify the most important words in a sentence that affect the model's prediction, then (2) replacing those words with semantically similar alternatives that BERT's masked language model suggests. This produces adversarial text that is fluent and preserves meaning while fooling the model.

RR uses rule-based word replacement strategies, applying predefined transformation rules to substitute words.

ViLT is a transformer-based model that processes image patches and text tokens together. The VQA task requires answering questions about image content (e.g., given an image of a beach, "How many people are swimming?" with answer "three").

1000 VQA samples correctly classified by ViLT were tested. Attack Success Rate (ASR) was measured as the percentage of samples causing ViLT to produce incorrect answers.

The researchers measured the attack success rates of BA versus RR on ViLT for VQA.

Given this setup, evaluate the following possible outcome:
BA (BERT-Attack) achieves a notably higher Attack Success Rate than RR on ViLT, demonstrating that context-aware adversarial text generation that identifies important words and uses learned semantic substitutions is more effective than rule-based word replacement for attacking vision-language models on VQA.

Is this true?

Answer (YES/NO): YES